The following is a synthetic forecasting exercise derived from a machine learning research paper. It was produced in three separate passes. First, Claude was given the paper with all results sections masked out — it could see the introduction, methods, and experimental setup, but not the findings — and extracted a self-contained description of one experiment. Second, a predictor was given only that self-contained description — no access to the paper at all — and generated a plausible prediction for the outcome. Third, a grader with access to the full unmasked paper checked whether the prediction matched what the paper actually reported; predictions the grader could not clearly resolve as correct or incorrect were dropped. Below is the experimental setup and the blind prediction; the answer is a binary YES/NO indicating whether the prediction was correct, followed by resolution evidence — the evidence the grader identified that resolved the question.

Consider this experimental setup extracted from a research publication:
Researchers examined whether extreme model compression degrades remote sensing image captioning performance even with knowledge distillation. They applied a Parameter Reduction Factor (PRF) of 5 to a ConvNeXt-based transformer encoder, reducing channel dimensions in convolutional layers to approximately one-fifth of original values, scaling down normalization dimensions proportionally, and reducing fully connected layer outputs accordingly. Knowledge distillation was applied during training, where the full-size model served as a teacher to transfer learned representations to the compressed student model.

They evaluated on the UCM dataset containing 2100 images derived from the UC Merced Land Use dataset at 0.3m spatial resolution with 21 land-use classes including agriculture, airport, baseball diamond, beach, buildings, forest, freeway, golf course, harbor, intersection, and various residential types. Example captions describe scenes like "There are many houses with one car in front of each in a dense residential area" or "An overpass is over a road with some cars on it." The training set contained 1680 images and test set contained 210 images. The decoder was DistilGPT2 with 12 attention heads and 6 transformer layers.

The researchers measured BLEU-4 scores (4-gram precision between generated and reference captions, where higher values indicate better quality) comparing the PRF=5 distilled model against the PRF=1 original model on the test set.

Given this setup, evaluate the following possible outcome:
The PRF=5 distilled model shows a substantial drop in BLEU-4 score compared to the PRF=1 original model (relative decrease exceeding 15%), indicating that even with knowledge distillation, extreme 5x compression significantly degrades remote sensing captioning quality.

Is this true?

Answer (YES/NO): NO